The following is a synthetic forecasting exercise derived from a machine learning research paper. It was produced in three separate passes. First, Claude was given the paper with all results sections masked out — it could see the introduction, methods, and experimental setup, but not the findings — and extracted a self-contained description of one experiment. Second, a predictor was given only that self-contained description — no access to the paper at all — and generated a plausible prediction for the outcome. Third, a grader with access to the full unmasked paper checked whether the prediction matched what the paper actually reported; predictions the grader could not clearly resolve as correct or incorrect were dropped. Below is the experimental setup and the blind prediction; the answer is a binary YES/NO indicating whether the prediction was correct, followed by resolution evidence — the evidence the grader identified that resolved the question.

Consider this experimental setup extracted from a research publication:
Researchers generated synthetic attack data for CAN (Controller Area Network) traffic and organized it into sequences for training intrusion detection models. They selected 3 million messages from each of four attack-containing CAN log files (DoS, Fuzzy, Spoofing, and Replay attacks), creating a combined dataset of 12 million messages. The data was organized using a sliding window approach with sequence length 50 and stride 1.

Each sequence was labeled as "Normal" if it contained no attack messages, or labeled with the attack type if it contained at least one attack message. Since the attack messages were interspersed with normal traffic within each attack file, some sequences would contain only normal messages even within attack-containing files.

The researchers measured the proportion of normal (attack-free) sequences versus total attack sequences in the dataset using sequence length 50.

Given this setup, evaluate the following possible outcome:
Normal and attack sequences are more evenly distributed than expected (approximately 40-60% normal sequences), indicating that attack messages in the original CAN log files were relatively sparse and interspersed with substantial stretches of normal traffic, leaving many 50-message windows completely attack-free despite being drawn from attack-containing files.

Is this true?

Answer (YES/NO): NO